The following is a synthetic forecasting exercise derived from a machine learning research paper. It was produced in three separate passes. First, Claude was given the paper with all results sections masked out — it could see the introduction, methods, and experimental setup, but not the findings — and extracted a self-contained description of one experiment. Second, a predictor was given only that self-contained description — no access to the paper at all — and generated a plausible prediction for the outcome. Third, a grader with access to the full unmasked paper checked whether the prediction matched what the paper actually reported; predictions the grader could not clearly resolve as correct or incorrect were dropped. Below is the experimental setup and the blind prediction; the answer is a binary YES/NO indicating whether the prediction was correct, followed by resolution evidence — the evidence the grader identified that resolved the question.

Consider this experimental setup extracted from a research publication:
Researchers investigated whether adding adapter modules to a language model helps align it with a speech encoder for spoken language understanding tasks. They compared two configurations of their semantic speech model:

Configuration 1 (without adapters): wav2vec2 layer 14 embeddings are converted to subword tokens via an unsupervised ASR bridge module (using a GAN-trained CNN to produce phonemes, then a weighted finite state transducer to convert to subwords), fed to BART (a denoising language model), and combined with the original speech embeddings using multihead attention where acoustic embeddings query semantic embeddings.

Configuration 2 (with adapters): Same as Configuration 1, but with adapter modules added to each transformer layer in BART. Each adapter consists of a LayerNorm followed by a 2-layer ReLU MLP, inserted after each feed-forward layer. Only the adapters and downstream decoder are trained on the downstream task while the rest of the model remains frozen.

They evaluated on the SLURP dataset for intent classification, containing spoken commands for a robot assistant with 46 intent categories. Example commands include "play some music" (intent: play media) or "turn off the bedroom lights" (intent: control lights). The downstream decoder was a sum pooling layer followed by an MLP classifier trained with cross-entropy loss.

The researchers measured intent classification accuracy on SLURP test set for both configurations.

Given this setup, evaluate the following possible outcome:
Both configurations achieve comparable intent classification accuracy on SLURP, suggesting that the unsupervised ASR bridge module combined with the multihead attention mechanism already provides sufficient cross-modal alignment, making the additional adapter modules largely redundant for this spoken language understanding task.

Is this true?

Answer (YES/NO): NO